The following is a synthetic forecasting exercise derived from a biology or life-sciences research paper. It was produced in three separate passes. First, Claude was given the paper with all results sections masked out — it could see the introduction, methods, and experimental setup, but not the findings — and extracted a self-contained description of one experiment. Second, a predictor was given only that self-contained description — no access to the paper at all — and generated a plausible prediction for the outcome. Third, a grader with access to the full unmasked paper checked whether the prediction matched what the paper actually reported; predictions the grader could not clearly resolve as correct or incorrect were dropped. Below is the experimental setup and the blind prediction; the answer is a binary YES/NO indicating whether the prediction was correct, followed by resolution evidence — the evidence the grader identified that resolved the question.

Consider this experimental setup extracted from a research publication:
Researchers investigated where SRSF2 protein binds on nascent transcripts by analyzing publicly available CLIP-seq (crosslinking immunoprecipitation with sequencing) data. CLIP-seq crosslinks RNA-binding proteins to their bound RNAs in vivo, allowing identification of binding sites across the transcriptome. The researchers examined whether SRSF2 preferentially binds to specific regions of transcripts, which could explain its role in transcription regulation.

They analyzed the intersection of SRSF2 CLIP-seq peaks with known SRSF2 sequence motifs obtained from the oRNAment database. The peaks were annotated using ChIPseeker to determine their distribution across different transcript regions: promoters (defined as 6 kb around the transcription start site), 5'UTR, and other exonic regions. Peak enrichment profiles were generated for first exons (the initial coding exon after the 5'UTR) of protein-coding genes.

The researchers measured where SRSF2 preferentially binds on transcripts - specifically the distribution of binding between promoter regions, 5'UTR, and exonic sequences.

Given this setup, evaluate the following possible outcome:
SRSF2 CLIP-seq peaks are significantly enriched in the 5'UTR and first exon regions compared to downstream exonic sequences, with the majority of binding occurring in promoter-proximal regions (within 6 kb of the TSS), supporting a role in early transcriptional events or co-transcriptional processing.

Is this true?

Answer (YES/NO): NO